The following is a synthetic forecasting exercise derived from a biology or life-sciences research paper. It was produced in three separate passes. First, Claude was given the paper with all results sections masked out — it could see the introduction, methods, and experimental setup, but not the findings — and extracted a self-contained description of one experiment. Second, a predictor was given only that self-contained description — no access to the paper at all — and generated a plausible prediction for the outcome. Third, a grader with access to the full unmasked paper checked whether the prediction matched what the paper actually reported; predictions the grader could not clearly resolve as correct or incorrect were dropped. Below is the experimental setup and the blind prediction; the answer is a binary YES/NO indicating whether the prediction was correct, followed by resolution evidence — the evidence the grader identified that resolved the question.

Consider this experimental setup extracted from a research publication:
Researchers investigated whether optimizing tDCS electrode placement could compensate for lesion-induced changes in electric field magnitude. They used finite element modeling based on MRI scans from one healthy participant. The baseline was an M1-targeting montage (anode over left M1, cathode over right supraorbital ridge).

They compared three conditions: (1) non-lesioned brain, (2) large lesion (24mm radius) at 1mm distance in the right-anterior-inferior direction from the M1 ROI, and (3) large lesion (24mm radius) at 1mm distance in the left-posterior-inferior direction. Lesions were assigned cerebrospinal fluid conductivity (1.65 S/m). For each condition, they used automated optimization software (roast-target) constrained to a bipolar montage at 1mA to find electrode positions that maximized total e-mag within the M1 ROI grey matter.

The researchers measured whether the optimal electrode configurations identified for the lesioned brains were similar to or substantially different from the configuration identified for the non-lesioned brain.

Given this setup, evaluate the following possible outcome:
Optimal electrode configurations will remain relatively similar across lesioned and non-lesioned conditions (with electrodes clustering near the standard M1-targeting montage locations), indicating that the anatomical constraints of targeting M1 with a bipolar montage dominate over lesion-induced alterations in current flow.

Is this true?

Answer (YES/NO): NO